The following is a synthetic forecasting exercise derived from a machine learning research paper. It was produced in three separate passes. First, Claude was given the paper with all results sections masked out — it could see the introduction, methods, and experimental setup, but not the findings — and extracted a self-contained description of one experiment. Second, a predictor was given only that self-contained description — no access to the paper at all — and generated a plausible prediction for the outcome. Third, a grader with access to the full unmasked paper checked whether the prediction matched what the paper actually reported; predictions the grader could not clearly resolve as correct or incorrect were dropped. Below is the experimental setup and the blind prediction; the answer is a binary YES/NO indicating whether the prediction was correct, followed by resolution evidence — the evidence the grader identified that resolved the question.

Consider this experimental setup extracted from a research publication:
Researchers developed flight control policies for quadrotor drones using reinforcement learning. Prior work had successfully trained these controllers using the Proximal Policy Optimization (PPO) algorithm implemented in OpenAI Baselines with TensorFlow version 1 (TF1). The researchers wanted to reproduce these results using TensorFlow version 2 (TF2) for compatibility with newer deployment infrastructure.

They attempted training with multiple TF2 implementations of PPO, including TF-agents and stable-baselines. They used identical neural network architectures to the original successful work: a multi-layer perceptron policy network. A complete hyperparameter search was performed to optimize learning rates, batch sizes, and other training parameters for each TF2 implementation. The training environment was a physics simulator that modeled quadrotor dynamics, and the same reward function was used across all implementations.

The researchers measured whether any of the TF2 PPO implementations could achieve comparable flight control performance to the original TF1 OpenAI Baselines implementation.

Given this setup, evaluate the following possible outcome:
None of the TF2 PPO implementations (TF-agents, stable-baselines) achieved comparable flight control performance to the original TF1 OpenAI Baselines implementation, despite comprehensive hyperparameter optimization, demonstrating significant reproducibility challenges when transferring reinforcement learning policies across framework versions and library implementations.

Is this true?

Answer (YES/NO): YES